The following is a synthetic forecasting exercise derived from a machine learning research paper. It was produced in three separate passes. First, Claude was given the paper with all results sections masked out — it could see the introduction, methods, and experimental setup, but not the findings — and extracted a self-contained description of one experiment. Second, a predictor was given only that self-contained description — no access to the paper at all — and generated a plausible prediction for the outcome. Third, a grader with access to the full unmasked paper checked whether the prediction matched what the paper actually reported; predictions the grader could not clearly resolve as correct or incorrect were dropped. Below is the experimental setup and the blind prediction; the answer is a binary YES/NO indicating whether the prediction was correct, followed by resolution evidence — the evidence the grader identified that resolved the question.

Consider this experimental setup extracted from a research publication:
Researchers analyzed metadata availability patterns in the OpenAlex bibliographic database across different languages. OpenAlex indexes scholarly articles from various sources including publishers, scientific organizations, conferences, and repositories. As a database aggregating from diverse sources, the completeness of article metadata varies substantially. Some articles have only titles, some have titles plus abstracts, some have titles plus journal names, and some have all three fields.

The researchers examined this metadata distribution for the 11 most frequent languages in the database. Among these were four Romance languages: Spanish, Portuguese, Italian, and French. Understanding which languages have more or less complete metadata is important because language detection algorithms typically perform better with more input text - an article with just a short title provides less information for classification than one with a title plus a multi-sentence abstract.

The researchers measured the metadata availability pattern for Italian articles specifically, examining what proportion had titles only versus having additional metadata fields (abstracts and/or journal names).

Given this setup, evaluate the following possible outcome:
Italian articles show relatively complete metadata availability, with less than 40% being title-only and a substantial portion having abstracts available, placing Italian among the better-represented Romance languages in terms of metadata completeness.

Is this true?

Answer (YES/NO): NO